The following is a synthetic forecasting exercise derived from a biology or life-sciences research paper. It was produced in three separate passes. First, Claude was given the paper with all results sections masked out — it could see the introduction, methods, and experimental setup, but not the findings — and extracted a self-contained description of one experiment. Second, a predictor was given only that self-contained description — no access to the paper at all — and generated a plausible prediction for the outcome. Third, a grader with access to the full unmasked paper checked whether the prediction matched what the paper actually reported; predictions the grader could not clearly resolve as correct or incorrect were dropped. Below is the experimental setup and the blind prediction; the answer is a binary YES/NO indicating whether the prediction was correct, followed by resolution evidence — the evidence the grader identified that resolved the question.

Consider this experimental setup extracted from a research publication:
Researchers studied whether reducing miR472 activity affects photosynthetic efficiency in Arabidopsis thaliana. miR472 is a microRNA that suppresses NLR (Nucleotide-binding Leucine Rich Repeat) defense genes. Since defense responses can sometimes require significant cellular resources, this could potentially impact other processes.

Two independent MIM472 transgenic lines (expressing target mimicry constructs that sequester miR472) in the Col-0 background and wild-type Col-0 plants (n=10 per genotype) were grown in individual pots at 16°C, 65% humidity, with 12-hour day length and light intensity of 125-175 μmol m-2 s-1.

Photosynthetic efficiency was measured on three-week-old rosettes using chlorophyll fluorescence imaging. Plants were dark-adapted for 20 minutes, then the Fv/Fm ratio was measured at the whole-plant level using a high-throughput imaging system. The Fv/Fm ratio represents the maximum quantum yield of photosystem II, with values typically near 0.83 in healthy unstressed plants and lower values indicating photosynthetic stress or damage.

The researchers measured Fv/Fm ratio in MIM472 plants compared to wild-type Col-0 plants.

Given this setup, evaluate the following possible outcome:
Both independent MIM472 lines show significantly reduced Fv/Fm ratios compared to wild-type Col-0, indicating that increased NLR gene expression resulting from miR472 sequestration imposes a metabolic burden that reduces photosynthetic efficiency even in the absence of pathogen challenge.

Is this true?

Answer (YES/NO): NO